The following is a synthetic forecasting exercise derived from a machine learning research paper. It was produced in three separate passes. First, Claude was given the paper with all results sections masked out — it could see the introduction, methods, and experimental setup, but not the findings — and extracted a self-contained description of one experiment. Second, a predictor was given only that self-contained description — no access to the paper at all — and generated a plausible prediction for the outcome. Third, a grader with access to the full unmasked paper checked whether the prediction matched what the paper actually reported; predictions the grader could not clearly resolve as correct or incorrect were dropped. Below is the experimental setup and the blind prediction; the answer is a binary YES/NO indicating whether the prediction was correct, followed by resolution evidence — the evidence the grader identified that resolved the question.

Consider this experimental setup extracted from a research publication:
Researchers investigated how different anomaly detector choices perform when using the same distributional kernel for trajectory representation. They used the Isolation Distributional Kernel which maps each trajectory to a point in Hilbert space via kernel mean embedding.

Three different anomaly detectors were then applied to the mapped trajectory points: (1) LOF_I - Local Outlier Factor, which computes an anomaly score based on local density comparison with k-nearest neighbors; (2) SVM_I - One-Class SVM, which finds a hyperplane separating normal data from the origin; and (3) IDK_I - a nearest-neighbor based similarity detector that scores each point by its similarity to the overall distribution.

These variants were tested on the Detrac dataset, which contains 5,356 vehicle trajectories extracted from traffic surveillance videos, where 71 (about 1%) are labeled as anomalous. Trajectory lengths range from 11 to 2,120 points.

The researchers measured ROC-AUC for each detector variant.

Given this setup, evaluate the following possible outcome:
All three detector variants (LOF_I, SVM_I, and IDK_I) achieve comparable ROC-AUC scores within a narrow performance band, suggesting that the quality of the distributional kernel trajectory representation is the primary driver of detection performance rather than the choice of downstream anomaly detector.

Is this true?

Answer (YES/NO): YES